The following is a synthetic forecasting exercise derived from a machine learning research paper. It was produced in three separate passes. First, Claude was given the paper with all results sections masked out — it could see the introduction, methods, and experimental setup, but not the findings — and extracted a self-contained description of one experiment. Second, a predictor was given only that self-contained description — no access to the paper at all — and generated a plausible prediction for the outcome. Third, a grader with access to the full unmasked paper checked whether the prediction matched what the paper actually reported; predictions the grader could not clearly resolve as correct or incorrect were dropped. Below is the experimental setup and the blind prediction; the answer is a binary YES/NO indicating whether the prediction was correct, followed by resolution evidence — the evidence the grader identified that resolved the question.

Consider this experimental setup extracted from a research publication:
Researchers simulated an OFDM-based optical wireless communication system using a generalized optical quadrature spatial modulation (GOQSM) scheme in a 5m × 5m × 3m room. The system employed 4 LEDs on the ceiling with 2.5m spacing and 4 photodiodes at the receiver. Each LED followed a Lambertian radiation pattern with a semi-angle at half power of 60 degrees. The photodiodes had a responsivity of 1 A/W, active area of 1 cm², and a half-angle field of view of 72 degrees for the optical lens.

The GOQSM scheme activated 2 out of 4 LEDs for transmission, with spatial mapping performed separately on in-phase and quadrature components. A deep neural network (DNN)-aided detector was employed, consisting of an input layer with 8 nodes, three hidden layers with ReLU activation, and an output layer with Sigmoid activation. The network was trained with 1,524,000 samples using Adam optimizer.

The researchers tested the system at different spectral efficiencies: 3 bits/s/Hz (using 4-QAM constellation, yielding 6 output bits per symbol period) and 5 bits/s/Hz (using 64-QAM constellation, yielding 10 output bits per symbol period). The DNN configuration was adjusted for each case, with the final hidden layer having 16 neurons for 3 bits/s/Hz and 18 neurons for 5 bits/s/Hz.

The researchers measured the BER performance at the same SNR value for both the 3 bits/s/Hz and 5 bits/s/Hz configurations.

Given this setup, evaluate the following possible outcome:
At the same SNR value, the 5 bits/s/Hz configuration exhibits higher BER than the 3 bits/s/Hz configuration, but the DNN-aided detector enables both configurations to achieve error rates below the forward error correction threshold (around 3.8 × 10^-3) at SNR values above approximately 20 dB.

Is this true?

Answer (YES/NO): NO